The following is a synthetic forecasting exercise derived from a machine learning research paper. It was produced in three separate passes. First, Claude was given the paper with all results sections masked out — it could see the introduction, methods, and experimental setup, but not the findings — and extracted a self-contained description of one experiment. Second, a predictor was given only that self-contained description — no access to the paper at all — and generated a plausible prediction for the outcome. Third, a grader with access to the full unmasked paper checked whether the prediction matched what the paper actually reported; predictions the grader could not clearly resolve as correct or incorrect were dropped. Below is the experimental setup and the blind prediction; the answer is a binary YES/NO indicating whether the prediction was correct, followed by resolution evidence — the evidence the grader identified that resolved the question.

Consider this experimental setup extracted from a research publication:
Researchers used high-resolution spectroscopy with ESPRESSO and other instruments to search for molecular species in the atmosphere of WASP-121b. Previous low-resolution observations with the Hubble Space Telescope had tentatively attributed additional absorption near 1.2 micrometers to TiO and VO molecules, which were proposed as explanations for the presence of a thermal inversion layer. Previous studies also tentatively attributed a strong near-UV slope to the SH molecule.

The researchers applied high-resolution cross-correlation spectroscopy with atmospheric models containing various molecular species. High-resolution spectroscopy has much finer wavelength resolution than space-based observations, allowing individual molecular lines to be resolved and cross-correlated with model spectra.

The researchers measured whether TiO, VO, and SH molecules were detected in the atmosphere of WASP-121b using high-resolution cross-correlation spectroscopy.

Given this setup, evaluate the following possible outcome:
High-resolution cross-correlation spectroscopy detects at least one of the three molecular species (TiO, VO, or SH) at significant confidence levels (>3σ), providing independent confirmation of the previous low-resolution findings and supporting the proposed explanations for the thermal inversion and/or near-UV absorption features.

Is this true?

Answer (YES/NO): NO